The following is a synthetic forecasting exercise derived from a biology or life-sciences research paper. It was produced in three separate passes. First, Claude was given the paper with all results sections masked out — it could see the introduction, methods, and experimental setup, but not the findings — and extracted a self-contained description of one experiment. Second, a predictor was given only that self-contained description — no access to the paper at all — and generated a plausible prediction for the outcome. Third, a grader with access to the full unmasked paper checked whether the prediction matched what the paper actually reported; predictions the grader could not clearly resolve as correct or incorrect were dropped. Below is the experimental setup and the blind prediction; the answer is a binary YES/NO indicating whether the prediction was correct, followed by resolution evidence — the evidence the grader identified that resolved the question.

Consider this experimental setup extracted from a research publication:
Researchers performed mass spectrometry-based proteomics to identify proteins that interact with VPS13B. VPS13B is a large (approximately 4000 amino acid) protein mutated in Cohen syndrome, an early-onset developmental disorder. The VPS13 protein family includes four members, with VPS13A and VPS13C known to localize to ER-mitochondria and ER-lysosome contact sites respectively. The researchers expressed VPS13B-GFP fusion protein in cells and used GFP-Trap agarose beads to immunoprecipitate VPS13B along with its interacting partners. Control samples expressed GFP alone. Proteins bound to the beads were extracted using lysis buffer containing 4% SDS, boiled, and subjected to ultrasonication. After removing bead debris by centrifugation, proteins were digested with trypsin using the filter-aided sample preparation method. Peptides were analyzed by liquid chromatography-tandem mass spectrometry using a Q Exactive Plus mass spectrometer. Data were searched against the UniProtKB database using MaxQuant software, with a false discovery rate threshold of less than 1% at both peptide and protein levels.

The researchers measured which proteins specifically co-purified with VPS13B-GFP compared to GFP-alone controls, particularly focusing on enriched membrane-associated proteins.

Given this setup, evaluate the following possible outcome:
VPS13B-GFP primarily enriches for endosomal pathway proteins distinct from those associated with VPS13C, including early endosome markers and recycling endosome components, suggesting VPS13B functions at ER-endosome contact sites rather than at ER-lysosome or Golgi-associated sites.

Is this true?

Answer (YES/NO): NO